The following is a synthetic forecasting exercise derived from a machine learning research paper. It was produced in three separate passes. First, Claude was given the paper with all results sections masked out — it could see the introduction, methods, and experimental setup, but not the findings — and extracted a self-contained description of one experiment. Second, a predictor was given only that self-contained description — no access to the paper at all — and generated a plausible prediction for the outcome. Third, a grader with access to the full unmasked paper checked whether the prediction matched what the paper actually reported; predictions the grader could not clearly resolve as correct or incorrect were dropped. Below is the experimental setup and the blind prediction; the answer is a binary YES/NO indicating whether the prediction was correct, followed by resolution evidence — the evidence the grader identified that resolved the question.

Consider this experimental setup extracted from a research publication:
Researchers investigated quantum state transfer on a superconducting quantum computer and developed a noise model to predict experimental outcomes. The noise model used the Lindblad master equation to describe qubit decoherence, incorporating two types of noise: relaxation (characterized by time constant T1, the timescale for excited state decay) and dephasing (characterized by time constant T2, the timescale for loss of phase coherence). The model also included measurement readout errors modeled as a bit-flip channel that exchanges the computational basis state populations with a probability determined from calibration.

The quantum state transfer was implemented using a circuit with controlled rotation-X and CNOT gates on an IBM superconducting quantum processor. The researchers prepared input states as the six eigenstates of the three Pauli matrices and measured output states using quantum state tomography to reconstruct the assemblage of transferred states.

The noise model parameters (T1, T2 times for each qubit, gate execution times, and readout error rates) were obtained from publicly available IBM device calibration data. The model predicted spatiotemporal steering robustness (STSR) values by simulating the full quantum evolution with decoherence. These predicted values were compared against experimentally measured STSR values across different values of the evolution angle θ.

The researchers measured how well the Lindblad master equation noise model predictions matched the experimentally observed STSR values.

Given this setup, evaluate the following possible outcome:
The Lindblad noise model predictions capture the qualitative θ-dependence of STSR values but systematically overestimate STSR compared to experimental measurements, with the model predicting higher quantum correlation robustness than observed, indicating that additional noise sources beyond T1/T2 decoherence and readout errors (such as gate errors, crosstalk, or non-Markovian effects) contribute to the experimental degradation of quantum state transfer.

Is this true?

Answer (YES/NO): NO